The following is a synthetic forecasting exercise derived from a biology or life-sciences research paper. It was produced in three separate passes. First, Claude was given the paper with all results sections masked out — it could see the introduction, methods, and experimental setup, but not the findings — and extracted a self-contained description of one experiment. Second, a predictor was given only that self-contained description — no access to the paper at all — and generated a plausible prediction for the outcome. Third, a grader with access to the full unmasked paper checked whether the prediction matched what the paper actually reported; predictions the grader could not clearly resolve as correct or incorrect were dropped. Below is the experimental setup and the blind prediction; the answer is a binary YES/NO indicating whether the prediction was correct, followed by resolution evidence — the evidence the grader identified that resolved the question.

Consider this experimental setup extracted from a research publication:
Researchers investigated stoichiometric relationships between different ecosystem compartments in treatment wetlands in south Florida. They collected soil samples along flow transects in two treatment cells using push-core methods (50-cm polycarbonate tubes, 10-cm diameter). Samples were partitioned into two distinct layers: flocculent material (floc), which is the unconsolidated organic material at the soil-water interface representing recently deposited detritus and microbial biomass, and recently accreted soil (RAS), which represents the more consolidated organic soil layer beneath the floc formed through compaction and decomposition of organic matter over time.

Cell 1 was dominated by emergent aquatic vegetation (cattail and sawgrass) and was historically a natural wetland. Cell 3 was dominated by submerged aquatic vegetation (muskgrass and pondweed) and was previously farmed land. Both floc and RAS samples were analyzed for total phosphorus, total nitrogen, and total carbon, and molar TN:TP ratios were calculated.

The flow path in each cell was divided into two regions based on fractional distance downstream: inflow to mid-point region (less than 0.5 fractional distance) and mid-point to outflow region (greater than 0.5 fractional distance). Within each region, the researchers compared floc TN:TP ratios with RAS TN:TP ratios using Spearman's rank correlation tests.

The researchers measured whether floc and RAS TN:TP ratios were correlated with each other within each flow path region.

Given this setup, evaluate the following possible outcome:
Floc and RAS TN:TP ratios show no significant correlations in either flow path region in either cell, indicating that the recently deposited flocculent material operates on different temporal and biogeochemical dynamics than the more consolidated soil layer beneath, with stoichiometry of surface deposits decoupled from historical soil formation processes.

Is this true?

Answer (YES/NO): NO